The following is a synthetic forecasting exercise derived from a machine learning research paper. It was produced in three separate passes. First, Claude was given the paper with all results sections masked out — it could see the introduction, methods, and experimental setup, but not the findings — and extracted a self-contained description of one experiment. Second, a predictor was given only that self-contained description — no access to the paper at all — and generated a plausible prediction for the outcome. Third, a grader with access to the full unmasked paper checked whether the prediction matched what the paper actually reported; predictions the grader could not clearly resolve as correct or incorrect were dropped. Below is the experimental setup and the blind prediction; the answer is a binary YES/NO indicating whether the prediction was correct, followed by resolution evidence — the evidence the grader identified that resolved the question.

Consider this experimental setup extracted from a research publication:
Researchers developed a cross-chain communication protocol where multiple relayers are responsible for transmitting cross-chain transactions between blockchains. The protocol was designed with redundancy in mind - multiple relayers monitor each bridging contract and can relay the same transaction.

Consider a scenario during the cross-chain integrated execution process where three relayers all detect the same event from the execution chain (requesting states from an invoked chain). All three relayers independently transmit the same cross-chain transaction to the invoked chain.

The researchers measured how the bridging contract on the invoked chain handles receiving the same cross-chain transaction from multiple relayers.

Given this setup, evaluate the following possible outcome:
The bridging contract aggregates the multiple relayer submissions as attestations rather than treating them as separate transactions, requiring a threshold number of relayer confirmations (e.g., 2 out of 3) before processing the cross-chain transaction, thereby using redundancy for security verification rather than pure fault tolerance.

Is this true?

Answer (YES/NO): NO